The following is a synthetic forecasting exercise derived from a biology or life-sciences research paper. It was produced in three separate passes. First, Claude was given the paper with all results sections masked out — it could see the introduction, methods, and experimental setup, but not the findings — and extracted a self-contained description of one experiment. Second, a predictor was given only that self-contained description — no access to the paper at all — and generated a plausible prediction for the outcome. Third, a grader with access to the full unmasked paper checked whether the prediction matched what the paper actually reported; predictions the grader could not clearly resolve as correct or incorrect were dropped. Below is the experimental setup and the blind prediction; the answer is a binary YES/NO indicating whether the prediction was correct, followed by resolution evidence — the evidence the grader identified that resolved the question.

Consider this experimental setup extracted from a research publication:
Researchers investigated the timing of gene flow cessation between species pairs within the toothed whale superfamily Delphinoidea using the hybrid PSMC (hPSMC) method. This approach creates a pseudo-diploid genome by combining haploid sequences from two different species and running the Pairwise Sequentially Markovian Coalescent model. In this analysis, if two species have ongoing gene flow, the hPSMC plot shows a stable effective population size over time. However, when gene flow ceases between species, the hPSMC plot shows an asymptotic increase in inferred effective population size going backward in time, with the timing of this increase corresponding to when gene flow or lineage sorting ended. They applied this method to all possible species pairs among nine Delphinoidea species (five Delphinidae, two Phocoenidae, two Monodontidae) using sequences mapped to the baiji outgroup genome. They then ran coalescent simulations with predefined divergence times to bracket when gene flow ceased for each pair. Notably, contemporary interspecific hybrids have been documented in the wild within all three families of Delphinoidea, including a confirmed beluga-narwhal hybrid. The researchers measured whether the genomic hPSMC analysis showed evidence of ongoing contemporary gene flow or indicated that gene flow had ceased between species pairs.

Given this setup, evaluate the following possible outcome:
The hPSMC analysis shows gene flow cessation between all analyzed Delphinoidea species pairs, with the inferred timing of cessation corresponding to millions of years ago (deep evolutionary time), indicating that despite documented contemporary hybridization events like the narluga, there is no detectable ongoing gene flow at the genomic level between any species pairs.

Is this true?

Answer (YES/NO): YES